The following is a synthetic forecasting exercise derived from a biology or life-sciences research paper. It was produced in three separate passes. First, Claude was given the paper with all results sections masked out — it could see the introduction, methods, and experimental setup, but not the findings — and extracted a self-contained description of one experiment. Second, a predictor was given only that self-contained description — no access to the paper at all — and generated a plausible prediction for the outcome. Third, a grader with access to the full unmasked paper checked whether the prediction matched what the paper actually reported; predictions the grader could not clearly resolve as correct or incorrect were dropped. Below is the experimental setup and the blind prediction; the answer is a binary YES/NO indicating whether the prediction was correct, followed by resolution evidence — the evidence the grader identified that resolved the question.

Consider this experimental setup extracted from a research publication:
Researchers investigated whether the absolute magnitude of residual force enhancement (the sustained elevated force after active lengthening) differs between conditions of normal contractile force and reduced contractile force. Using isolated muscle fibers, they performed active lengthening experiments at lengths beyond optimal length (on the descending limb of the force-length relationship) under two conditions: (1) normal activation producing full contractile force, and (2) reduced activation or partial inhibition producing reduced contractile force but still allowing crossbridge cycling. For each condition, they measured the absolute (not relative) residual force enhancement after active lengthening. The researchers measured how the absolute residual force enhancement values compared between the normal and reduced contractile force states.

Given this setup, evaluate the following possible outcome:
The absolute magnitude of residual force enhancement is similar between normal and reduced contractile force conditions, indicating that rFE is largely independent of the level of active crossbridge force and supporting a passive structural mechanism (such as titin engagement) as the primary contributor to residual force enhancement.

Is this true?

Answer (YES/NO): YES